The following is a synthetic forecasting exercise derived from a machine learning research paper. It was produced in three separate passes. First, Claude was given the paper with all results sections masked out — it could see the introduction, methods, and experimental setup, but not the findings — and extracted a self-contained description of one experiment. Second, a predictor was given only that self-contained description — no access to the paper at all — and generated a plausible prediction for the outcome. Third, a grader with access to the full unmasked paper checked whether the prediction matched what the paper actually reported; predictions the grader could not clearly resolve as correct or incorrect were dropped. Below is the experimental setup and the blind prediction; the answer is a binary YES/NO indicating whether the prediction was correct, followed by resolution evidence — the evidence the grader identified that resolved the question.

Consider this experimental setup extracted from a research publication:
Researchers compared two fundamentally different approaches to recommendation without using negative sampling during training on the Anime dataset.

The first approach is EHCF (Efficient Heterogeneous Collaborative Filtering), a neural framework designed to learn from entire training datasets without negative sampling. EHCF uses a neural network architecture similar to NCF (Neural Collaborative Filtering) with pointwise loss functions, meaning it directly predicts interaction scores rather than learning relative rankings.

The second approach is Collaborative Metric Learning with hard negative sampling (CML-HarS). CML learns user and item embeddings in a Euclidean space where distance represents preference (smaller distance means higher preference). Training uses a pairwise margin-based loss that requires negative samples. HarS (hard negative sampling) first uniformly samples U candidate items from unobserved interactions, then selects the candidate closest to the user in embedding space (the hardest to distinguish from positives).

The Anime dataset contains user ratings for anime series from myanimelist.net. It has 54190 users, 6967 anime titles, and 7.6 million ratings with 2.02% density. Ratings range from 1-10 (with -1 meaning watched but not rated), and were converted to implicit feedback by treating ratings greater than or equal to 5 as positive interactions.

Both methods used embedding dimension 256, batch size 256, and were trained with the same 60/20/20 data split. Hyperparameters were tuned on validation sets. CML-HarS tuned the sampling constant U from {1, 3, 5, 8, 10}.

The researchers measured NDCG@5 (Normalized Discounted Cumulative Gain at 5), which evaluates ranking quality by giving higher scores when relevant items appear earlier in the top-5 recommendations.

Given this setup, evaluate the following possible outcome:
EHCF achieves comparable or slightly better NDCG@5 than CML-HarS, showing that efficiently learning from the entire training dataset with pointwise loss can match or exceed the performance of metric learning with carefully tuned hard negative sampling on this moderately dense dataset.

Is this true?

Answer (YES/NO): NO